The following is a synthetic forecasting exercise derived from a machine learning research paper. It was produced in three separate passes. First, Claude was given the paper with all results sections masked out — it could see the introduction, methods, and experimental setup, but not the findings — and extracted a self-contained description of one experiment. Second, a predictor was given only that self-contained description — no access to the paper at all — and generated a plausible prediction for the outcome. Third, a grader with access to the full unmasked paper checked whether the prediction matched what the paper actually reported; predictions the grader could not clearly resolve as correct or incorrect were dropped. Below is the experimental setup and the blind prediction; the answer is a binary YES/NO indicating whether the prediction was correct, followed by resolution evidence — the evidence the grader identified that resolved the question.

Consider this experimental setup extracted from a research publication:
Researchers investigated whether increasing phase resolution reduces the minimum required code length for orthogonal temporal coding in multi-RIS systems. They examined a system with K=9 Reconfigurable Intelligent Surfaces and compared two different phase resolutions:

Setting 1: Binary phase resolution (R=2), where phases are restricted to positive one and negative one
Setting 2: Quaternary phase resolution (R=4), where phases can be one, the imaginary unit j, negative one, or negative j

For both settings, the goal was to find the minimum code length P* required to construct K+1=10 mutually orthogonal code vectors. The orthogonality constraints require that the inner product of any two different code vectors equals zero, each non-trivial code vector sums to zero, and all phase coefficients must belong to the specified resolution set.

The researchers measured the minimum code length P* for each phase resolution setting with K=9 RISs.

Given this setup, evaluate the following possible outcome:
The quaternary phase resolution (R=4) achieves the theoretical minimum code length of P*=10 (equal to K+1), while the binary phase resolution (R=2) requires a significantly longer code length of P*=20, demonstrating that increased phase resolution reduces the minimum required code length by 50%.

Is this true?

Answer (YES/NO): NO